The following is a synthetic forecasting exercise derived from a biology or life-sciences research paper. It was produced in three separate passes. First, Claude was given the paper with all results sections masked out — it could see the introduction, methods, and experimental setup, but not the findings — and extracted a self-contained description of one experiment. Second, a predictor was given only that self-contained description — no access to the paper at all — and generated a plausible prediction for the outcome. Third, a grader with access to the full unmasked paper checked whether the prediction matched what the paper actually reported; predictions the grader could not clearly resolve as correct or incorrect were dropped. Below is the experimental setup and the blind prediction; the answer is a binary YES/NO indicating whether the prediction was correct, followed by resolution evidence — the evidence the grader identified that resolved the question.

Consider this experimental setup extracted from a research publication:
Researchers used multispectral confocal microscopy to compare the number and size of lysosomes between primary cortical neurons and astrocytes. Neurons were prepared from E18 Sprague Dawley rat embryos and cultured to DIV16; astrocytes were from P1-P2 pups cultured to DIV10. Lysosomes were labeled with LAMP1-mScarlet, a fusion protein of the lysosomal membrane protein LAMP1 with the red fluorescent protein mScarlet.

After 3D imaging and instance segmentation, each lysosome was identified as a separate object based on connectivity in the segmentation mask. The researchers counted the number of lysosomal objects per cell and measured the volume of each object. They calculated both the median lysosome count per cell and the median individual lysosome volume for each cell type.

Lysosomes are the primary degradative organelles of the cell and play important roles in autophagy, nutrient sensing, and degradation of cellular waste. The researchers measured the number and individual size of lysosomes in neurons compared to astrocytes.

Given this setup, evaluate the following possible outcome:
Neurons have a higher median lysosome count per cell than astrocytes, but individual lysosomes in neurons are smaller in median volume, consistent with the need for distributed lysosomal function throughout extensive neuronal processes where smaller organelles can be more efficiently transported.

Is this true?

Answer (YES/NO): NO